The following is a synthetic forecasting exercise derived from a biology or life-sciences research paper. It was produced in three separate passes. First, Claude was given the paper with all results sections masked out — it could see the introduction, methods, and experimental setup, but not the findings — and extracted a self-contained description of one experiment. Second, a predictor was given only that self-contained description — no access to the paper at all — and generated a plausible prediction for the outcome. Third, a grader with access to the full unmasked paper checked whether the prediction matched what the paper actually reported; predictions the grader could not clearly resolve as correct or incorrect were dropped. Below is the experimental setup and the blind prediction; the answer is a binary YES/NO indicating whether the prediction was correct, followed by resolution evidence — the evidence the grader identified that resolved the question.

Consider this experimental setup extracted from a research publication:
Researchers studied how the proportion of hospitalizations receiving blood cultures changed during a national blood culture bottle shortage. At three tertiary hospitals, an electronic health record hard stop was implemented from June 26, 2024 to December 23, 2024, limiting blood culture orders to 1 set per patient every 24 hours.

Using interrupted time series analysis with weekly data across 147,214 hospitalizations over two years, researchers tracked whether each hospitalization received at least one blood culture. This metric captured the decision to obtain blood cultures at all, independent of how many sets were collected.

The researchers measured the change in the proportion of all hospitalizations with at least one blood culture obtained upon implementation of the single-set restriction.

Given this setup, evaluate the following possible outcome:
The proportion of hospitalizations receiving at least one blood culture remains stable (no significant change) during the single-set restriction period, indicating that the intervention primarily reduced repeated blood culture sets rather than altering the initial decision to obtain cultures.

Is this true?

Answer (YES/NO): NO